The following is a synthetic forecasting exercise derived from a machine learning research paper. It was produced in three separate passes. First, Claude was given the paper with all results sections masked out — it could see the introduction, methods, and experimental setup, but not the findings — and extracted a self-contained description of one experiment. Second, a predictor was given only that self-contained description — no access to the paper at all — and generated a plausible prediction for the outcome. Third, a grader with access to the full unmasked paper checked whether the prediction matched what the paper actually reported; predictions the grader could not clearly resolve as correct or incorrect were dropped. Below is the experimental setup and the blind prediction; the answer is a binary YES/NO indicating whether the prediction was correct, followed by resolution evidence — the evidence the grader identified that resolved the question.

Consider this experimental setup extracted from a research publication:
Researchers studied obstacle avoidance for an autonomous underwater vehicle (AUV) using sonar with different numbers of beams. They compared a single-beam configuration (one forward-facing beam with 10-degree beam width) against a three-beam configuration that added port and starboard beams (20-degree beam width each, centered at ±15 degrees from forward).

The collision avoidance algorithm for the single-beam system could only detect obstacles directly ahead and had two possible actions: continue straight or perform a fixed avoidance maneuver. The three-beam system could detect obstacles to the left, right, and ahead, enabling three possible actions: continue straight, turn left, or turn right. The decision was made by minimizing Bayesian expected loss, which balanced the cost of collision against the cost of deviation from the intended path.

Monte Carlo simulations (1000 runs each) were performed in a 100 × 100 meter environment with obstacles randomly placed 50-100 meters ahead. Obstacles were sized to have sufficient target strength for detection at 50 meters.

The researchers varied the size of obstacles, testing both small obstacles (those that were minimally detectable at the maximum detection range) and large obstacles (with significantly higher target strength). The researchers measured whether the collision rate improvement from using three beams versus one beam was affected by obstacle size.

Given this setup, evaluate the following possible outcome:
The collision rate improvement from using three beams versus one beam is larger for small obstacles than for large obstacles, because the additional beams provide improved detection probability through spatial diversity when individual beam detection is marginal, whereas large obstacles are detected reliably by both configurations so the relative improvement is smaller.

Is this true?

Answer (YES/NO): YES